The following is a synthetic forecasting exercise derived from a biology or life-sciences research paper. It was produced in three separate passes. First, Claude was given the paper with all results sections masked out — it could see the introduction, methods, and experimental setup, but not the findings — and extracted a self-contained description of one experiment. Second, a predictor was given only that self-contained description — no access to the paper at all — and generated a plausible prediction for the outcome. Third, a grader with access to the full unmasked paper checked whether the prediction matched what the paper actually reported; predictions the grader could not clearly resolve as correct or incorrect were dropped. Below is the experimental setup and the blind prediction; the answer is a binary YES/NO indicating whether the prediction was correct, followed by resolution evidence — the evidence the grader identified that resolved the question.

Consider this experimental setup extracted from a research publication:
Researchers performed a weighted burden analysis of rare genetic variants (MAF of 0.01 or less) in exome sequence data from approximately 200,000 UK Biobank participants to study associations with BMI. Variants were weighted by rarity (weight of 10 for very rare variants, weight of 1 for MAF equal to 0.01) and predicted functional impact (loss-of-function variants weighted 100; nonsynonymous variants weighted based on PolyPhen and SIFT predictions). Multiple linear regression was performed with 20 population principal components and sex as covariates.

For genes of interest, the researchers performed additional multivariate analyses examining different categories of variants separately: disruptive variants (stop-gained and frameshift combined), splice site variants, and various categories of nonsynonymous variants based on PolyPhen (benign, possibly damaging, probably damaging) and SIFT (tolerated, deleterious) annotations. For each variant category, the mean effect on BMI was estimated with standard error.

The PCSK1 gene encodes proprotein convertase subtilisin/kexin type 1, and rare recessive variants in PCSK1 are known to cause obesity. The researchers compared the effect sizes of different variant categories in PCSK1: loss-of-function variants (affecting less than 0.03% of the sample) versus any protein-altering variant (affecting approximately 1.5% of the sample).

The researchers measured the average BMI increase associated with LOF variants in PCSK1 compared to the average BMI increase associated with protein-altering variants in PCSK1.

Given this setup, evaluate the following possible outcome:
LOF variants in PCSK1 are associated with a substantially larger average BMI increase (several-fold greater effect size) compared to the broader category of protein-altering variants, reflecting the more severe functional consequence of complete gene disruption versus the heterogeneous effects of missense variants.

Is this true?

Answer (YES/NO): YES